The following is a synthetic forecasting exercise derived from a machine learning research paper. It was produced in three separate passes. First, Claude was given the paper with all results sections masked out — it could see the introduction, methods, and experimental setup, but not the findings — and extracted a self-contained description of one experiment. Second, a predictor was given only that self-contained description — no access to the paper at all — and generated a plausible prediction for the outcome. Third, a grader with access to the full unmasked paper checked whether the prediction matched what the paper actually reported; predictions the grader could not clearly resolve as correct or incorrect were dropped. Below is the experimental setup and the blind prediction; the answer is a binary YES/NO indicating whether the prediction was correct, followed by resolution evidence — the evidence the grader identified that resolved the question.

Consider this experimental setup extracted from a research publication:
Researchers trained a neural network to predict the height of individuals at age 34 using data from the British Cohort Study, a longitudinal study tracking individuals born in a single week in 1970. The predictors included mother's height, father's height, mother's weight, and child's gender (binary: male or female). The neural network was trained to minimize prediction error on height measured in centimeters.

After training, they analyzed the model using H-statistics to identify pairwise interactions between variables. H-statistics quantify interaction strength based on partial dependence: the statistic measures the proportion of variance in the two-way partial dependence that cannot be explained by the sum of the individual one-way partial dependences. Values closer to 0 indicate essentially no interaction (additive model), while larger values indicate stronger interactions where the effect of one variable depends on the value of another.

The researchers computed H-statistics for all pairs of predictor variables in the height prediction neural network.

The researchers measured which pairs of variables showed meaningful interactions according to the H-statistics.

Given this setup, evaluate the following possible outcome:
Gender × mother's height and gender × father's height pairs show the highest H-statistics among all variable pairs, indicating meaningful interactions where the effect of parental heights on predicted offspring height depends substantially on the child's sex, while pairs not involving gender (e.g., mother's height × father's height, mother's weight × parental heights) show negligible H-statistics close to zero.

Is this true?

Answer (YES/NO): NO